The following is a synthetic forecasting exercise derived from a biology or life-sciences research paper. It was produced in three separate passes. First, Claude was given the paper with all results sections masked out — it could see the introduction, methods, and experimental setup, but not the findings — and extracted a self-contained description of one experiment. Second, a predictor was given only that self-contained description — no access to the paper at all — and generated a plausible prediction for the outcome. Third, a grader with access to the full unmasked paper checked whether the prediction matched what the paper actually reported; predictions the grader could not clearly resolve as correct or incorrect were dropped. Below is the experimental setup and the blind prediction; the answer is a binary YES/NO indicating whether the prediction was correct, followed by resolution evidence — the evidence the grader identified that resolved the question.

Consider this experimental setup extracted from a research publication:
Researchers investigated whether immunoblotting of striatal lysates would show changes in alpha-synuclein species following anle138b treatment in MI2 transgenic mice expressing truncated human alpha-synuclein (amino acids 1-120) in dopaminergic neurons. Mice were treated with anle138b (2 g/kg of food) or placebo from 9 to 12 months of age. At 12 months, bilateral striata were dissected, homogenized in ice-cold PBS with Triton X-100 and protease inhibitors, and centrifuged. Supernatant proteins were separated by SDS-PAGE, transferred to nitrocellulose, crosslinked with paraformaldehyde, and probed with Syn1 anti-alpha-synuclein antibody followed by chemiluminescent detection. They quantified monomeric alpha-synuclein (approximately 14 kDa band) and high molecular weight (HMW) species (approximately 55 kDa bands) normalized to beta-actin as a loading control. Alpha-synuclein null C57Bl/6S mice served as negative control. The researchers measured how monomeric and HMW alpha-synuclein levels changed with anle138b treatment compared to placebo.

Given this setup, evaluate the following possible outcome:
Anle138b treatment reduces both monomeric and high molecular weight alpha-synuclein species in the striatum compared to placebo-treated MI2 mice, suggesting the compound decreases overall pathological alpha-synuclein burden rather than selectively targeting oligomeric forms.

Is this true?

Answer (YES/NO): NO